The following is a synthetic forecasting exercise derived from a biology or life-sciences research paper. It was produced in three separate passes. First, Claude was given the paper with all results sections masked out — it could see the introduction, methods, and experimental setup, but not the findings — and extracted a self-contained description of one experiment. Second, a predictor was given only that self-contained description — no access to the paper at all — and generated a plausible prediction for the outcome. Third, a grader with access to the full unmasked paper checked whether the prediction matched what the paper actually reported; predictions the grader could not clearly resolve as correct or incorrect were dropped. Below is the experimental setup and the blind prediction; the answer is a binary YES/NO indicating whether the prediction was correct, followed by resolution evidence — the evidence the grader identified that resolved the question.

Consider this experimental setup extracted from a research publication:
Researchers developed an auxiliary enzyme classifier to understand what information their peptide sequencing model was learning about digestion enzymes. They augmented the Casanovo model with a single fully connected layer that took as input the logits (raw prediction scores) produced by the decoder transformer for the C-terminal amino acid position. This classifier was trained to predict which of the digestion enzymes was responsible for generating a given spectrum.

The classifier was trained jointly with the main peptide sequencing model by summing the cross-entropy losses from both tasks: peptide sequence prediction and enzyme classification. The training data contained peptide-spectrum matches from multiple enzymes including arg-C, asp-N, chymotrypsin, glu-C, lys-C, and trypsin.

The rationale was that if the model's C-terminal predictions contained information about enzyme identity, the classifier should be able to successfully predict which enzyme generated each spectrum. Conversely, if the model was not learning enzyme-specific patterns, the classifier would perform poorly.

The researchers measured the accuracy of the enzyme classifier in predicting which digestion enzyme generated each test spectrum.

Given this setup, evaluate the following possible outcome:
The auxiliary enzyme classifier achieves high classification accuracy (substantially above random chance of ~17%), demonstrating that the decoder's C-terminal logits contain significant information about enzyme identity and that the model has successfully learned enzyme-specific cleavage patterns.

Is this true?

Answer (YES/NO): NO